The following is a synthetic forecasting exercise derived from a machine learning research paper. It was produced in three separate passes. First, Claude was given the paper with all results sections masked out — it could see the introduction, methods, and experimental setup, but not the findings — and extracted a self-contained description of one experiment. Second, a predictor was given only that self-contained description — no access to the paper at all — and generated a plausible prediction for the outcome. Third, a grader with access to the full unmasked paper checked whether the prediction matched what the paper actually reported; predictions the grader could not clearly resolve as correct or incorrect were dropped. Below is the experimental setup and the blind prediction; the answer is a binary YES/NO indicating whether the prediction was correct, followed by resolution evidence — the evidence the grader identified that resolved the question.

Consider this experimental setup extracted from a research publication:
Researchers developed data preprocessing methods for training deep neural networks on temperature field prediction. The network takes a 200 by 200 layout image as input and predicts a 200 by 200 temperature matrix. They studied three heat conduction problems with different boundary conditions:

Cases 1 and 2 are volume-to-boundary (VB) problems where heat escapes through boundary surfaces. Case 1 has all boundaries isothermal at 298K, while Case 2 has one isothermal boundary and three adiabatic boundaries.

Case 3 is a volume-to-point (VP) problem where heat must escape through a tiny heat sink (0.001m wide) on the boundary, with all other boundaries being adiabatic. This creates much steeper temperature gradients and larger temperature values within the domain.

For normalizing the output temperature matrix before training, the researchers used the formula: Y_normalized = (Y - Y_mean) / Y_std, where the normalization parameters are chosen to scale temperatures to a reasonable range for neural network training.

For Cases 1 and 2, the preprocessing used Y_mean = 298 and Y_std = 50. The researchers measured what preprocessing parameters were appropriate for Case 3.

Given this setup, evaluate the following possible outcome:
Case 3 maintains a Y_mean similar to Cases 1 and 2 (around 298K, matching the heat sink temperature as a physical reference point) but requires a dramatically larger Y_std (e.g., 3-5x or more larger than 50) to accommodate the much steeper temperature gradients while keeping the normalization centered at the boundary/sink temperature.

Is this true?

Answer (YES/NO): NO